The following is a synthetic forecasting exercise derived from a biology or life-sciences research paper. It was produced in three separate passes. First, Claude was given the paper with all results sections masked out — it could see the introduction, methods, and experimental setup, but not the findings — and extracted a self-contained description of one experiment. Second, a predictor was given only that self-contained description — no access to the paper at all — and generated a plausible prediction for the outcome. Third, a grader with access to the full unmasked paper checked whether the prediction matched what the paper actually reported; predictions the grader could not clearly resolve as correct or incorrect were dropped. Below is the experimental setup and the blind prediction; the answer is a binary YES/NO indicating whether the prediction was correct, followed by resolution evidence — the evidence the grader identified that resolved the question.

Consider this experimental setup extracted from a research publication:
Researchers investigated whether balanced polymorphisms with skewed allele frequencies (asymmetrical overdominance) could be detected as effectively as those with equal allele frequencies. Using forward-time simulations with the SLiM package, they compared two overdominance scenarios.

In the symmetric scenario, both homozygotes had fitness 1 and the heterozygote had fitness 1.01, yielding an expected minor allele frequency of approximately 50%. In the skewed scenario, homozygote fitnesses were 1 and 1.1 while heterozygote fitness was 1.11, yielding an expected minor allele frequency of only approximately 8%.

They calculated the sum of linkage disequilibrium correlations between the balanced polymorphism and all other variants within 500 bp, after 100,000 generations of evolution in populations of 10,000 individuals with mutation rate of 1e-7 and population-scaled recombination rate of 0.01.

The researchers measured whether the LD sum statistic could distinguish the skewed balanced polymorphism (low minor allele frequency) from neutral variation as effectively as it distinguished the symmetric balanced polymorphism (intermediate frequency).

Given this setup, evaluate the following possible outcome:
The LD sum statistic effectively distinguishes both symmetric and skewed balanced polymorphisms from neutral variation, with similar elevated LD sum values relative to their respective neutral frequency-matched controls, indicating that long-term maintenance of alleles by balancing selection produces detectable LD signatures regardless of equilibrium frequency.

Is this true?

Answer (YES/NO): YES